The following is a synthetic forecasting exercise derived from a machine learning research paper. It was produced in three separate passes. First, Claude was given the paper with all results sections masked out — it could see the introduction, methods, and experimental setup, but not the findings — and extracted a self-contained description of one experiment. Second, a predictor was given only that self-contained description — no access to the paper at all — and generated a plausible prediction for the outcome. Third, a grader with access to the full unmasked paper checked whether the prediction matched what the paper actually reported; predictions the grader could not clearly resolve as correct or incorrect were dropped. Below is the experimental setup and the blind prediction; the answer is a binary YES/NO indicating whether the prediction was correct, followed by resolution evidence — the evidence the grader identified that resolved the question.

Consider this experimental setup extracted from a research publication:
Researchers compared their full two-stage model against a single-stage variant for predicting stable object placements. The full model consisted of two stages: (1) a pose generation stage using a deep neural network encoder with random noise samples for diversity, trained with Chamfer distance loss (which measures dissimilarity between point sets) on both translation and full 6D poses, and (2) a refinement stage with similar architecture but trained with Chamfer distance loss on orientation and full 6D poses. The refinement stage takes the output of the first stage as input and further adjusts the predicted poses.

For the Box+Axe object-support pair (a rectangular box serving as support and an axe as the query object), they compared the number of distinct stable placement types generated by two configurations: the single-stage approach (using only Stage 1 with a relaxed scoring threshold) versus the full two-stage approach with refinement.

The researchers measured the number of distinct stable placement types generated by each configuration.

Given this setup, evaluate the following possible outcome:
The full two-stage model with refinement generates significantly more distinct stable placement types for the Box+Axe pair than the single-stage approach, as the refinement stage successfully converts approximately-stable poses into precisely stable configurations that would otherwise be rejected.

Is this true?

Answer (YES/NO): YES